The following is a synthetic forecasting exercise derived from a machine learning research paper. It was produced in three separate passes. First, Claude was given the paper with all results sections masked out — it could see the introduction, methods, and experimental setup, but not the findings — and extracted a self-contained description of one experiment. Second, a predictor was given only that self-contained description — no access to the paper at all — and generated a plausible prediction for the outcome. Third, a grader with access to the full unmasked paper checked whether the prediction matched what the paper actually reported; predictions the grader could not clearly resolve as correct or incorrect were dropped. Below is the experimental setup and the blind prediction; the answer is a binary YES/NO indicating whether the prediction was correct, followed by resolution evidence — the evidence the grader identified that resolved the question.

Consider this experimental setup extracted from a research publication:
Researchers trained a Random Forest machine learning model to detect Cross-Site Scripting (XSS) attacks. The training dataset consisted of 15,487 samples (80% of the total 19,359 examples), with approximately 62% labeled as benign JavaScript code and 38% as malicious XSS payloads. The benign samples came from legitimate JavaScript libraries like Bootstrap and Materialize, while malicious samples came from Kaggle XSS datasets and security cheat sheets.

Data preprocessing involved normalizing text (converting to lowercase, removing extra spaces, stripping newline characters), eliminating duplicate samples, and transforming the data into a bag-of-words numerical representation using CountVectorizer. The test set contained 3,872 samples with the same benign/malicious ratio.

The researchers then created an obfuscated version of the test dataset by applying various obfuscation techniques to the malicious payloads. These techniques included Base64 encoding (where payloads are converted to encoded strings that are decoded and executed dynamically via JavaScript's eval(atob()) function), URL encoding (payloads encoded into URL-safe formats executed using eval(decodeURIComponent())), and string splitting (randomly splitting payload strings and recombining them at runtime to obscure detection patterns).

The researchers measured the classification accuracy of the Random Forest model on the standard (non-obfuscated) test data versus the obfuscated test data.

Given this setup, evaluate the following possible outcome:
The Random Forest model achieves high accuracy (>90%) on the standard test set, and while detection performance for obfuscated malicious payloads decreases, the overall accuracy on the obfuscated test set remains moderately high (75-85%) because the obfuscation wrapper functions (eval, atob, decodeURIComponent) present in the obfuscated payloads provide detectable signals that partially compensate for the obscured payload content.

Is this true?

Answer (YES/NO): YES